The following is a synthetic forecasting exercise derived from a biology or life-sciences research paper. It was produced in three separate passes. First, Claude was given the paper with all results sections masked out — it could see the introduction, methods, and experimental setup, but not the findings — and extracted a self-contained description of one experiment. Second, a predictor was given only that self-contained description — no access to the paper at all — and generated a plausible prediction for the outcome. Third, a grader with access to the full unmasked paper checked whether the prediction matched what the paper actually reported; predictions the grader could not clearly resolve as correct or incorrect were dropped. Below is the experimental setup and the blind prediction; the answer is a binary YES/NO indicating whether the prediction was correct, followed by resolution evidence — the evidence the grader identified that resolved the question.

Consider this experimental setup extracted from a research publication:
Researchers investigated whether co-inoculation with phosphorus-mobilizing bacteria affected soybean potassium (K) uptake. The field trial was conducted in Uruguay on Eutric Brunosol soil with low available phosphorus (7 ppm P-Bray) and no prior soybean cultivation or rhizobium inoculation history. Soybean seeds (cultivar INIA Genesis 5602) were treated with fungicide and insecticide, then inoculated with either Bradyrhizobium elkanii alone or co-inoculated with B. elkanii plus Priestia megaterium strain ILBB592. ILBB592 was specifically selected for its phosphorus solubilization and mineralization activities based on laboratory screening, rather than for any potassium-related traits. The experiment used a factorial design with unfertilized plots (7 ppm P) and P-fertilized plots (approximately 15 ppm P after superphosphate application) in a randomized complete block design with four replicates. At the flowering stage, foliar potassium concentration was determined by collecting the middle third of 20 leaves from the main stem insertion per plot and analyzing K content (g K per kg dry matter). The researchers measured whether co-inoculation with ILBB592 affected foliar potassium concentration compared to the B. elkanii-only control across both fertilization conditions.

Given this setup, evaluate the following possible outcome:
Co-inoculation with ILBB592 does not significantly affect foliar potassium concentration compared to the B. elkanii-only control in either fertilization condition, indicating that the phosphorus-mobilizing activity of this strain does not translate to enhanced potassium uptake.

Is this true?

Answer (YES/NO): NO